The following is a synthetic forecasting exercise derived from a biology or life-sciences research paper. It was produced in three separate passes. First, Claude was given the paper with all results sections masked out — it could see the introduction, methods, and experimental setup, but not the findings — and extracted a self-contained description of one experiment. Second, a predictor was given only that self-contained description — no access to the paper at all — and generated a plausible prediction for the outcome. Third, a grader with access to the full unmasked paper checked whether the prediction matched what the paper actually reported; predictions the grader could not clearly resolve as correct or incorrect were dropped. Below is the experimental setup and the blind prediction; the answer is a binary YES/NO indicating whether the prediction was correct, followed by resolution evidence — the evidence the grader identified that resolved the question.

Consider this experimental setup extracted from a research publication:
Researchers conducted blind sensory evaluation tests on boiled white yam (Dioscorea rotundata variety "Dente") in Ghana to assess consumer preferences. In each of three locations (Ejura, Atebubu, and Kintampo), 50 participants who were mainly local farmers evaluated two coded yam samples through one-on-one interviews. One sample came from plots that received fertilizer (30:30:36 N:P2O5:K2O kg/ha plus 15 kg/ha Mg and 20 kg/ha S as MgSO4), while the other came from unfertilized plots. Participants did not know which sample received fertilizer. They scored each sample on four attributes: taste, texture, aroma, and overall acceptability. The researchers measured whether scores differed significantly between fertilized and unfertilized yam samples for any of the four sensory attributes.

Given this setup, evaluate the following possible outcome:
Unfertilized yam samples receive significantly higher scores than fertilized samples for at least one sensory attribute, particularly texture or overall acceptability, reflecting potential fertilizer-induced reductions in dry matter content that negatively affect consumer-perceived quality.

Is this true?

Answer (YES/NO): NO